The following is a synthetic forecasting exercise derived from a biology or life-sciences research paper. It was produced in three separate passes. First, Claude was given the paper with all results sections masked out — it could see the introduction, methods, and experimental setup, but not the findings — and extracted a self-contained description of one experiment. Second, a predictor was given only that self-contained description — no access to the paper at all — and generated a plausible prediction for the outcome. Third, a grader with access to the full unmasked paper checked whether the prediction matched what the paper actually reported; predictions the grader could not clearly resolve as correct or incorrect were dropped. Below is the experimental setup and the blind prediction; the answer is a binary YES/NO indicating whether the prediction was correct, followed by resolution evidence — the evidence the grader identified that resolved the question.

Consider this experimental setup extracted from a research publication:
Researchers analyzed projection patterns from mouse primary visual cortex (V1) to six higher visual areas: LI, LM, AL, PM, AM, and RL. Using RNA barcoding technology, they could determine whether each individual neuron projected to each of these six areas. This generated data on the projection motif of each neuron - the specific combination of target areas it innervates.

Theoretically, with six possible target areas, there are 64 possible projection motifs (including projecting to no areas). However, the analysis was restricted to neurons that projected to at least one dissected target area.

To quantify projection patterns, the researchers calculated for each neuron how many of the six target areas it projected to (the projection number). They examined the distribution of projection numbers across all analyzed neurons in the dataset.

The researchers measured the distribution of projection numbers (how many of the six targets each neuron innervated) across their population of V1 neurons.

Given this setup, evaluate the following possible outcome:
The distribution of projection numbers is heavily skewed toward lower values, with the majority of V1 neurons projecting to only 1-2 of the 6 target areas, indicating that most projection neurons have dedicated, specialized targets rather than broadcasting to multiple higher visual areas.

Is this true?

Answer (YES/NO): NO